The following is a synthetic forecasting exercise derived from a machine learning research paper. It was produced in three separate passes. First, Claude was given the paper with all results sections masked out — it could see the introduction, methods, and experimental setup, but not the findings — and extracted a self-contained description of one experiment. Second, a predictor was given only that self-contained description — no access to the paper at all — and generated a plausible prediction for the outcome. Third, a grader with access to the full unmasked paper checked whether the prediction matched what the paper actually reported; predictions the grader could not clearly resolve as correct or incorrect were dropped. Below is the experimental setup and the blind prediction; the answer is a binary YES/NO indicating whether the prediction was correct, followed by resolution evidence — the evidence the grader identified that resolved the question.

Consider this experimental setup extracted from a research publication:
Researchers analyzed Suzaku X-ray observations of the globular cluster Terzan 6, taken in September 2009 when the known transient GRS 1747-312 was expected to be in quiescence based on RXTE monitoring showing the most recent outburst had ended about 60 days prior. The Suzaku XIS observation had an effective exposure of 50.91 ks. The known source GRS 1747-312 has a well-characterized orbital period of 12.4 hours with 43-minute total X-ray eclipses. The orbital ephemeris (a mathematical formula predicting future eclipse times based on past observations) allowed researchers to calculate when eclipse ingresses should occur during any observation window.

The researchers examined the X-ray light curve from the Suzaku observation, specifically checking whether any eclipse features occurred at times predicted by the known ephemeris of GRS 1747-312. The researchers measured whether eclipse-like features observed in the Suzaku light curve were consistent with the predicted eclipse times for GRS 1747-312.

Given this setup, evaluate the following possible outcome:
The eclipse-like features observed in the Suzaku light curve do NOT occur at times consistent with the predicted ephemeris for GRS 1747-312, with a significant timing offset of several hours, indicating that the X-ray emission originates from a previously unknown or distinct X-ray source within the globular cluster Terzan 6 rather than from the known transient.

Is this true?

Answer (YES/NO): YES